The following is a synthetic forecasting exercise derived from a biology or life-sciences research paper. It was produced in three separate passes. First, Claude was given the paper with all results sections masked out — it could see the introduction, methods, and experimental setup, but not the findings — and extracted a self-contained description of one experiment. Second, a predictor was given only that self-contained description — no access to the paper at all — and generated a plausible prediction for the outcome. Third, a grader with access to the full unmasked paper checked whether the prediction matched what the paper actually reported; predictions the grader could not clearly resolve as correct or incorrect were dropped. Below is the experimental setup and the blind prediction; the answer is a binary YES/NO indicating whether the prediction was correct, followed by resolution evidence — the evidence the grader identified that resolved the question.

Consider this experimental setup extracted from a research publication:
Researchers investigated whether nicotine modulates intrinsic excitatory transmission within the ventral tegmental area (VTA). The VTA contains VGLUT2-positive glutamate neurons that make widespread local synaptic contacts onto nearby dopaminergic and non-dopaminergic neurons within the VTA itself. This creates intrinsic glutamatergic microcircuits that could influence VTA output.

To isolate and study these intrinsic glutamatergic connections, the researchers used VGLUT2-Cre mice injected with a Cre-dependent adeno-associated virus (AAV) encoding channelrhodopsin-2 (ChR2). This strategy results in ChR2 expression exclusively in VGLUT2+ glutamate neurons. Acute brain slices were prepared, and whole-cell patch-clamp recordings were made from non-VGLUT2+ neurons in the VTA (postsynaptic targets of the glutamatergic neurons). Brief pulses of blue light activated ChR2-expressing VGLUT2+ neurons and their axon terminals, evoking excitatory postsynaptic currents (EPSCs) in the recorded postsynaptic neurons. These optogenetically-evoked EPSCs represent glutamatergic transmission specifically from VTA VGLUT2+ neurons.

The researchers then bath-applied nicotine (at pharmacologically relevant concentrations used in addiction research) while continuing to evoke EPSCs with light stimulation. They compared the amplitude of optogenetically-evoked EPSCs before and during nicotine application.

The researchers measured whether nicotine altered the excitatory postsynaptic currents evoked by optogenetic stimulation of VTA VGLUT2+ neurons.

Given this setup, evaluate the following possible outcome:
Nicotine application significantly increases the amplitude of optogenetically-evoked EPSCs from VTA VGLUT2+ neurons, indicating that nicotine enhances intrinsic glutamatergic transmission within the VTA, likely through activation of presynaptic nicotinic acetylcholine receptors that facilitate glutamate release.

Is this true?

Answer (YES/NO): NO